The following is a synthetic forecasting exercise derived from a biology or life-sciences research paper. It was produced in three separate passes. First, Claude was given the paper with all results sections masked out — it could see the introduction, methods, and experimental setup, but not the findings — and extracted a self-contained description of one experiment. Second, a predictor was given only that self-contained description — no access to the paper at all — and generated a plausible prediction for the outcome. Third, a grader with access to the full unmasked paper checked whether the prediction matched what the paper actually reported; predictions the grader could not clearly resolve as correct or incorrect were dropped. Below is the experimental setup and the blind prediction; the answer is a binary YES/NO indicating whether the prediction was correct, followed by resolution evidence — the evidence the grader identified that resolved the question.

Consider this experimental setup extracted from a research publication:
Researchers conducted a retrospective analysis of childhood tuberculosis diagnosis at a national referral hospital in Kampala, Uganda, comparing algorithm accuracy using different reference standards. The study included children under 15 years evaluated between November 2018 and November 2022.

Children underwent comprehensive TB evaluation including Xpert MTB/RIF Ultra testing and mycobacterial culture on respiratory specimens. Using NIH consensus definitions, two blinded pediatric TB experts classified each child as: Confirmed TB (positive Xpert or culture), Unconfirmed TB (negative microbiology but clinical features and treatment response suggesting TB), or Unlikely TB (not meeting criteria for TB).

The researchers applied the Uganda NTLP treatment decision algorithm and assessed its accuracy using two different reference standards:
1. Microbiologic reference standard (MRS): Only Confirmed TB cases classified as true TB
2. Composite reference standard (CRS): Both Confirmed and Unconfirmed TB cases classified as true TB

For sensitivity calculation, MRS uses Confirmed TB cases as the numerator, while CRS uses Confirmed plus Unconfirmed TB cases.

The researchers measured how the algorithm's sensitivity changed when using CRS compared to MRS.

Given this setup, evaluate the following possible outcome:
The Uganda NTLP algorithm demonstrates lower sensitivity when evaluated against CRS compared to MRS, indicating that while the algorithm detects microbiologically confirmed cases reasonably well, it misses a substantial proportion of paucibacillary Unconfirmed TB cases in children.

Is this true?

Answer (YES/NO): YES